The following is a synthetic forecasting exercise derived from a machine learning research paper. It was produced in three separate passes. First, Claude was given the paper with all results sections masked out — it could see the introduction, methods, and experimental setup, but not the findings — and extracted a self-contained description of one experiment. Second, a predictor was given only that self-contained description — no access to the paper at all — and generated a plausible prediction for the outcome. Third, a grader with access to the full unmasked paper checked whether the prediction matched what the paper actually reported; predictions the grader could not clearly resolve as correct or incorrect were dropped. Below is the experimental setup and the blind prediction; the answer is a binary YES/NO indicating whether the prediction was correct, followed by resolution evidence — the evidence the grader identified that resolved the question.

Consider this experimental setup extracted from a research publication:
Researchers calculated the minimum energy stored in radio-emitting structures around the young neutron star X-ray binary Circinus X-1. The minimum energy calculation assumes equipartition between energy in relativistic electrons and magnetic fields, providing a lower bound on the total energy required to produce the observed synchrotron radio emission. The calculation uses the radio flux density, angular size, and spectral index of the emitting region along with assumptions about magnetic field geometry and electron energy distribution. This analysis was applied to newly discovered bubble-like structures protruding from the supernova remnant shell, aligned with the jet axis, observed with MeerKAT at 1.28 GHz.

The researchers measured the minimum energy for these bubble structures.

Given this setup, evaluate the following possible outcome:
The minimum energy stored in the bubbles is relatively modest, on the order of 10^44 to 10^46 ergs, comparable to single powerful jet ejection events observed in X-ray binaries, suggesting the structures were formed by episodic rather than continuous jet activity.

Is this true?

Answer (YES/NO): YES